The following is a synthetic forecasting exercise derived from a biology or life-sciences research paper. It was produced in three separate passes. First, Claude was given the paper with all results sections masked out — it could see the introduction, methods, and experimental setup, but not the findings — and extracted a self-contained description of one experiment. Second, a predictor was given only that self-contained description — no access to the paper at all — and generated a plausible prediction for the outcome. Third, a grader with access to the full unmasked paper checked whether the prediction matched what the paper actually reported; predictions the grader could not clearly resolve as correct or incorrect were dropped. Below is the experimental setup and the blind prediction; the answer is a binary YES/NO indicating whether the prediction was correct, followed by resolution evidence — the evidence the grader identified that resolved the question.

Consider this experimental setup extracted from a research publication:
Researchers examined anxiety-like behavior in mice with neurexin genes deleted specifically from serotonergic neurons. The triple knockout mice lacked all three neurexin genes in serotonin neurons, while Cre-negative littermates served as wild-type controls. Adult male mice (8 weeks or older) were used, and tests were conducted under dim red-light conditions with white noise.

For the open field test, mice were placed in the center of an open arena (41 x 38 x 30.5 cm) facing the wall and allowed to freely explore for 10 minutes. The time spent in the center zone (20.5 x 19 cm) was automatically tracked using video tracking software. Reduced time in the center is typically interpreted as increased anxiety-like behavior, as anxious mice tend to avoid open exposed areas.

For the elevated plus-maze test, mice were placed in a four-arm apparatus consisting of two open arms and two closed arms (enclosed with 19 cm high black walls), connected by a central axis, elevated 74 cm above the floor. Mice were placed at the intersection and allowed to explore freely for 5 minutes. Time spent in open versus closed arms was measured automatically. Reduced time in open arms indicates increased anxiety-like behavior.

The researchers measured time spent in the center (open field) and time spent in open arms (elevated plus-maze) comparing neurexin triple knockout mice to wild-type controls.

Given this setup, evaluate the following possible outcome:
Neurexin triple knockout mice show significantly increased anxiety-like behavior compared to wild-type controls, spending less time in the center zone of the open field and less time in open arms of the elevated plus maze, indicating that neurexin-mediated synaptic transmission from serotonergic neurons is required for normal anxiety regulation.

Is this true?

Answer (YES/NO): NO